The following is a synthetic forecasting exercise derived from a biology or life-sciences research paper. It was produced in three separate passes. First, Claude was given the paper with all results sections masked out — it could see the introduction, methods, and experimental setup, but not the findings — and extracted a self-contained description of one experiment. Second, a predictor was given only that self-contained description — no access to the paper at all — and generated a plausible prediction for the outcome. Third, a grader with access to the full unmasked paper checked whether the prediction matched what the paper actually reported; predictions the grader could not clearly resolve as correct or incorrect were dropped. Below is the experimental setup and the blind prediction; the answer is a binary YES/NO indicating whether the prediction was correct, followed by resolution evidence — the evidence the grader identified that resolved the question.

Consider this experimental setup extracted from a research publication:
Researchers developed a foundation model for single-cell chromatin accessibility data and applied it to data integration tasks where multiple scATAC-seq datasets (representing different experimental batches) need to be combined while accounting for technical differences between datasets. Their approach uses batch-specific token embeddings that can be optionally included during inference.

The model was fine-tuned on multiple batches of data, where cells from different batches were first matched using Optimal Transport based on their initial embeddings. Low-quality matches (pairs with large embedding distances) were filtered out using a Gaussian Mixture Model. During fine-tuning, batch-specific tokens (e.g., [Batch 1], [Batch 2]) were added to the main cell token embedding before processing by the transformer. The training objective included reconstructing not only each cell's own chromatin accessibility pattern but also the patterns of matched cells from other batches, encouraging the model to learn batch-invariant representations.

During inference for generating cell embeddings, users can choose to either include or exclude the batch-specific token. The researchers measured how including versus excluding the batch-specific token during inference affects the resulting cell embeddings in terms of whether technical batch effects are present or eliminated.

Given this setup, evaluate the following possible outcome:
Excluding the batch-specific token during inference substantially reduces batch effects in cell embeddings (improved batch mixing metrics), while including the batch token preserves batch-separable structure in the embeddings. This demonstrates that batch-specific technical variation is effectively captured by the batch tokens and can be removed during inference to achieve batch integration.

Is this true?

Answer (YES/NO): YES